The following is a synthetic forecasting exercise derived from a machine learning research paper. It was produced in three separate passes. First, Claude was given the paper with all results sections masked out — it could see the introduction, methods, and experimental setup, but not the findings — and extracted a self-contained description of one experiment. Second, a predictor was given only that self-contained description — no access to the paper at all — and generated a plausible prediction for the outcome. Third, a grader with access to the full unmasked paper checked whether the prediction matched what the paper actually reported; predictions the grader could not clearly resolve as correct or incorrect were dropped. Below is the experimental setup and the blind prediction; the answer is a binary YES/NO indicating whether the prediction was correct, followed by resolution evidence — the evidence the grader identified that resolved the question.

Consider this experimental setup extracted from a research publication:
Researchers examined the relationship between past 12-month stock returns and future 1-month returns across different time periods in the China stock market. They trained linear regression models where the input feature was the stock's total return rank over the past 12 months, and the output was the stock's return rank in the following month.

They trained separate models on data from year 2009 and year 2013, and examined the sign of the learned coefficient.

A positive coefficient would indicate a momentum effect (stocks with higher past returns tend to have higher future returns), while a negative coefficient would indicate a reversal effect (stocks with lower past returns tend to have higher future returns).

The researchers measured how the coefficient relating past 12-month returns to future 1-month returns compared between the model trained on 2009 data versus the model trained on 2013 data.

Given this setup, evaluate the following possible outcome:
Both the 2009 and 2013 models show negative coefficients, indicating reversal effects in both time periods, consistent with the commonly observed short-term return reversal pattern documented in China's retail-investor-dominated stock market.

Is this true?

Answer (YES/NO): NO